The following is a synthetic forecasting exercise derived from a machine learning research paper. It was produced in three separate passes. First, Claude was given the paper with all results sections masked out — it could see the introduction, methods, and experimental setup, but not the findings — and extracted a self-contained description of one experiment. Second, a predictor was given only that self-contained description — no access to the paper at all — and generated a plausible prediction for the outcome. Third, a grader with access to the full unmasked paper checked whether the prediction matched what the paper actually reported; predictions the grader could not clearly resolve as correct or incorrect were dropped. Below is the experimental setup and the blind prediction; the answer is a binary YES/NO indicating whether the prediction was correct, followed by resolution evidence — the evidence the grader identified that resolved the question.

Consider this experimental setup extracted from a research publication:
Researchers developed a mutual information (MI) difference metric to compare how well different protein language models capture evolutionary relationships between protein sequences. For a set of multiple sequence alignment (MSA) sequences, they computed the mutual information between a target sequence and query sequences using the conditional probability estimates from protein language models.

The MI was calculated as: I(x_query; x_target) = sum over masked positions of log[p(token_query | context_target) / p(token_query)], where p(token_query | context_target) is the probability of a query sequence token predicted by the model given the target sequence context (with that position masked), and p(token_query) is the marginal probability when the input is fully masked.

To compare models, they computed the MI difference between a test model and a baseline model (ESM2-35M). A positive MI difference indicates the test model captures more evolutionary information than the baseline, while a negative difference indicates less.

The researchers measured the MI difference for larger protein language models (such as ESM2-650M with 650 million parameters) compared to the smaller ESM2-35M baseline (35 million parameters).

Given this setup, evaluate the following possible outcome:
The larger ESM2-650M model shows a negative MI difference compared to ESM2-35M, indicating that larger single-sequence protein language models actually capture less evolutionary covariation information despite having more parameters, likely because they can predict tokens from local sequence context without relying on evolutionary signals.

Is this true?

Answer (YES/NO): NO